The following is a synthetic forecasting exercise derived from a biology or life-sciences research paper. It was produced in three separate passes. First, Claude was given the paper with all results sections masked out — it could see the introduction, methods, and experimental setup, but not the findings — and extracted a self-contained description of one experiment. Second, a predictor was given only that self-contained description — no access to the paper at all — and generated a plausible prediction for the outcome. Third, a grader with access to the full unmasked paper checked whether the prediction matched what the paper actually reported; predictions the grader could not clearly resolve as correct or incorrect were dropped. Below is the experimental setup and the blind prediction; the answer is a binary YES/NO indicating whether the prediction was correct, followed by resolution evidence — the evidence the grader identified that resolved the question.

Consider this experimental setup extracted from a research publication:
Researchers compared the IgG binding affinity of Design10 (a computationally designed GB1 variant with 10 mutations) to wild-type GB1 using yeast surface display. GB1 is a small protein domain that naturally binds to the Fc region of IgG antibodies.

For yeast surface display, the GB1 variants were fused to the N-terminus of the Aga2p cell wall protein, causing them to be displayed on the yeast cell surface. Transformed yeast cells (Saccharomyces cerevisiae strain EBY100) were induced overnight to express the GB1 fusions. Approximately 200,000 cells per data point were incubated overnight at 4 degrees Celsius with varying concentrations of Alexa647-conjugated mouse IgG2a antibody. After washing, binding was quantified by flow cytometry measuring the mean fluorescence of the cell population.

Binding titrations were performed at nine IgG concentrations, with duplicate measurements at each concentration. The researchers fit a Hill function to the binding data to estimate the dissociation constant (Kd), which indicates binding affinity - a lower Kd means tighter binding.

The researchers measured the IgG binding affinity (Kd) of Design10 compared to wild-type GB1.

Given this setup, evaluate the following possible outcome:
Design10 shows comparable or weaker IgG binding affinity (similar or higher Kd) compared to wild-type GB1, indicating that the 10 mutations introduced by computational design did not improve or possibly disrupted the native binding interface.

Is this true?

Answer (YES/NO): NO